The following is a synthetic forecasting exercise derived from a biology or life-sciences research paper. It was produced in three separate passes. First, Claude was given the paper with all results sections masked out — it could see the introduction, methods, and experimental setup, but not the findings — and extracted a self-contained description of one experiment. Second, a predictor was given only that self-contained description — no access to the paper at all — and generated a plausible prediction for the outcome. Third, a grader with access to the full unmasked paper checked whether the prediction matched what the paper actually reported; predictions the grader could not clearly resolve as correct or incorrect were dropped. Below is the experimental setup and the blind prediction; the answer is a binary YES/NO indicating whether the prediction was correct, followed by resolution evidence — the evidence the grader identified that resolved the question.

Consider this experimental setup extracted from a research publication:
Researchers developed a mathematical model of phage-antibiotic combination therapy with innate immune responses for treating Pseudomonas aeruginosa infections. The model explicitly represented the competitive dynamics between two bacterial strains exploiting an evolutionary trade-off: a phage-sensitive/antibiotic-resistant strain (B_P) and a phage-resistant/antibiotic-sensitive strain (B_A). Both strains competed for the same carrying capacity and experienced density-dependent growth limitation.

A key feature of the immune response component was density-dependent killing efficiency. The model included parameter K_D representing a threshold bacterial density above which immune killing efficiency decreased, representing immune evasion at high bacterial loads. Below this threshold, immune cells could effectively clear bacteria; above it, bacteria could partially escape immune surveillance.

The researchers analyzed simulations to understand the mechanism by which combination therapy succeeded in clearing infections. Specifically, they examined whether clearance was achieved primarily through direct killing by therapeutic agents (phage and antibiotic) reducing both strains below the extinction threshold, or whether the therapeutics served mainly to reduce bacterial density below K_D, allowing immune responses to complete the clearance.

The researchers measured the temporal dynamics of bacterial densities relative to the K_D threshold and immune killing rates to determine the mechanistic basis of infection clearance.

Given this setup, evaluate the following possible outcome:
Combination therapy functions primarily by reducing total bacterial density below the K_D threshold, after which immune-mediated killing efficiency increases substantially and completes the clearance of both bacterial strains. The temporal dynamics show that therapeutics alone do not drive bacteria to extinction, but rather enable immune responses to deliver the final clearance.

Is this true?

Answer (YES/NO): YES